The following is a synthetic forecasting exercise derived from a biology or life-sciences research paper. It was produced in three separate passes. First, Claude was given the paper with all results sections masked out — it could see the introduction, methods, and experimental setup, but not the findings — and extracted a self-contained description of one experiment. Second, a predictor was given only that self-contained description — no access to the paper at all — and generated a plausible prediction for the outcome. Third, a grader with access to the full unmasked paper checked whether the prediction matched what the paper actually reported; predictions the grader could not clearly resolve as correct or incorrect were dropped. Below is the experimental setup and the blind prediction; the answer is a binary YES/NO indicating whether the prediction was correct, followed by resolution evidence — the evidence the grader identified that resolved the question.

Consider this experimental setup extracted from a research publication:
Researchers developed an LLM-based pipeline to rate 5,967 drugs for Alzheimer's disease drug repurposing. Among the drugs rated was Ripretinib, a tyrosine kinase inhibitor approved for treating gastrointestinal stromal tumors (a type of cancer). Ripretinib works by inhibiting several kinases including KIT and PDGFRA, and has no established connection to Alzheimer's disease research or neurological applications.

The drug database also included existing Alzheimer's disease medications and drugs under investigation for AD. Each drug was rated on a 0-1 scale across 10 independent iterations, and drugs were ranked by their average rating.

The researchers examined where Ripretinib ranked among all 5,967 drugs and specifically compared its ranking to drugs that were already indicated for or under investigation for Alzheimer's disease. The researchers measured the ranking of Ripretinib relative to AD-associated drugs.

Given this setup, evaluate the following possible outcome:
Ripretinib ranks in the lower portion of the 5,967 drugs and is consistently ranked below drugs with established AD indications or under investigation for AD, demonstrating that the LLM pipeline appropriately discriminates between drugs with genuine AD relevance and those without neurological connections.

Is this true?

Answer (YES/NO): NO